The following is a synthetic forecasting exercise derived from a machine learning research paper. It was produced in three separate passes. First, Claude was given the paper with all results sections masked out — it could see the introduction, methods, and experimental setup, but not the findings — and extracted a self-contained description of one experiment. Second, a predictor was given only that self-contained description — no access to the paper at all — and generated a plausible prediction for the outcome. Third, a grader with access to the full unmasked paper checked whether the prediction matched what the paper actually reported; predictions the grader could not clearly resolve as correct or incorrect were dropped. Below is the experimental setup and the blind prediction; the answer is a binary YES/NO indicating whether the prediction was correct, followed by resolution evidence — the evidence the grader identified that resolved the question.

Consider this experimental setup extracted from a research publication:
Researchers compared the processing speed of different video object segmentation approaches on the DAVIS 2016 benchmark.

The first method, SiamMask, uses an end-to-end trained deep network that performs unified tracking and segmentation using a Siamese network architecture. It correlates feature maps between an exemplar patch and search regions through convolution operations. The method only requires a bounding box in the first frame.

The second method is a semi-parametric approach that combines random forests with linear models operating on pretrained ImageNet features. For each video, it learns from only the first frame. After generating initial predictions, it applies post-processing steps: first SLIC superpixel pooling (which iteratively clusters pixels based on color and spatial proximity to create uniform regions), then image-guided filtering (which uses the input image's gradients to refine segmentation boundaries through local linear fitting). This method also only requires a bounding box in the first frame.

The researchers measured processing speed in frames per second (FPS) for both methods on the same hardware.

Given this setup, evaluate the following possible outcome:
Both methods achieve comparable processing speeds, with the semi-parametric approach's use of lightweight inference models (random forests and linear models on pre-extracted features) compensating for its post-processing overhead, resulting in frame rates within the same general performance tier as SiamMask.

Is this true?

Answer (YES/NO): YES